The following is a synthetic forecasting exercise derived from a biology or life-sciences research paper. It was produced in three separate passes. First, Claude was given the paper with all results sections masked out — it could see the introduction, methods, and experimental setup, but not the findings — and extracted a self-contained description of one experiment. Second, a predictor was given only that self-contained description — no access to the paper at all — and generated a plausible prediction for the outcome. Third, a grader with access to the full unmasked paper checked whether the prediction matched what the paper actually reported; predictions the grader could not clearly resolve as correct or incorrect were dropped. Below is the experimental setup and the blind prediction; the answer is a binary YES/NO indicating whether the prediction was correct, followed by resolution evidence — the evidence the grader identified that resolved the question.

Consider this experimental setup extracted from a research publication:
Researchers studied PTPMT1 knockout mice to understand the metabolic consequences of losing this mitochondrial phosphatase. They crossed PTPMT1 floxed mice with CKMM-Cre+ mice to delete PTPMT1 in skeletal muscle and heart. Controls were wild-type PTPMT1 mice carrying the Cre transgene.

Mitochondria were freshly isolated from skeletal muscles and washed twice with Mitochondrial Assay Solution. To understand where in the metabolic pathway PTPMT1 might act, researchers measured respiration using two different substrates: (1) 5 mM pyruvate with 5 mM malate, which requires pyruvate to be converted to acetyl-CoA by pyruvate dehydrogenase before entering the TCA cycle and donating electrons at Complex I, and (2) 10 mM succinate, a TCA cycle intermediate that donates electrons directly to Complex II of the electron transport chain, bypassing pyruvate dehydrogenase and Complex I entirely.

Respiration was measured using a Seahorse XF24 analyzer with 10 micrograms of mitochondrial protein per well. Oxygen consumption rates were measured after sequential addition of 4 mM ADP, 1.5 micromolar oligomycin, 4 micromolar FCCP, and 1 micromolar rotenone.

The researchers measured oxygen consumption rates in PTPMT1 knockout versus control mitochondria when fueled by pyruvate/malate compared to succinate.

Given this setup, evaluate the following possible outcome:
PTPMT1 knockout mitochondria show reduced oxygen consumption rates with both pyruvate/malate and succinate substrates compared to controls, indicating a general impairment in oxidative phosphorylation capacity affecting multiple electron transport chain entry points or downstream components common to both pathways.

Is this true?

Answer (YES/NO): NO